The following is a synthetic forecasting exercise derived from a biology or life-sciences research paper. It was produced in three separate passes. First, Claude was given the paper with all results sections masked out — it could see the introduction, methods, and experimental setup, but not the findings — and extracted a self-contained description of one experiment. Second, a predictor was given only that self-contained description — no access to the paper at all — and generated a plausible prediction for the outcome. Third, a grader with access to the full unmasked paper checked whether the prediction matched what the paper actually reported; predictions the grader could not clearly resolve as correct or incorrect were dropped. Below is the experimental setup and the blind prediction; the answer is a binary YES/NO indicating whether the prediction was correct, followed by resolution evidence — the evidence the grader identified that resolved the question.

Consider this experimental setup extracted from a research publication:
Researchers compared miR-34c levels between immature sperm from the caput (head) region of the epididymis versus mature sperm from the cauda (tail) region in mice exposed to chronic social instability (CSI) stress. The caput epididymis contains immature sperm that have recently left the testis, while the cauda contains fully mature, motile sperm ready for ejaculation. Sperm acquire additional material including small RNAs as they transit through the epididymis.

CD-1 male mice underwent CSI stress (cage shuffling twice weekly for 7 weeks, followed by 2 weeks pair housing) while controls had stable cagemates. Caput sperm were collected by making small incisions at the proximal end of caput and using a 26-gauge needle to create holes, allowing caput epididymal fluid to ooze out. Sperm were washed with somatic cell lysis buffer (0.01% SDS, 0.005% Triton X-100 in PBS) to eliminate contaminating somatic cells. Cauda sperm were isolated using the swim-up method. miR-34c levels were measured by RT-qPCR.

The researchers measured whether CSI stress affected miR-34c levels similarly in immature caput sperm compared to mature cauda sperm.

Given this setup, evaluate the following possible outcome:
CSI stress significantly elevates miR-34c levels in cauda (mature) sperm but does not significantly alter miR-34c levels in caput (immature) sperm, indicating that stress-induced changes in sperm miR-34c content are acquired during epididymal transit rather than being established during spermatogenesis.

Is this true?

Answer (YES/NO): NO